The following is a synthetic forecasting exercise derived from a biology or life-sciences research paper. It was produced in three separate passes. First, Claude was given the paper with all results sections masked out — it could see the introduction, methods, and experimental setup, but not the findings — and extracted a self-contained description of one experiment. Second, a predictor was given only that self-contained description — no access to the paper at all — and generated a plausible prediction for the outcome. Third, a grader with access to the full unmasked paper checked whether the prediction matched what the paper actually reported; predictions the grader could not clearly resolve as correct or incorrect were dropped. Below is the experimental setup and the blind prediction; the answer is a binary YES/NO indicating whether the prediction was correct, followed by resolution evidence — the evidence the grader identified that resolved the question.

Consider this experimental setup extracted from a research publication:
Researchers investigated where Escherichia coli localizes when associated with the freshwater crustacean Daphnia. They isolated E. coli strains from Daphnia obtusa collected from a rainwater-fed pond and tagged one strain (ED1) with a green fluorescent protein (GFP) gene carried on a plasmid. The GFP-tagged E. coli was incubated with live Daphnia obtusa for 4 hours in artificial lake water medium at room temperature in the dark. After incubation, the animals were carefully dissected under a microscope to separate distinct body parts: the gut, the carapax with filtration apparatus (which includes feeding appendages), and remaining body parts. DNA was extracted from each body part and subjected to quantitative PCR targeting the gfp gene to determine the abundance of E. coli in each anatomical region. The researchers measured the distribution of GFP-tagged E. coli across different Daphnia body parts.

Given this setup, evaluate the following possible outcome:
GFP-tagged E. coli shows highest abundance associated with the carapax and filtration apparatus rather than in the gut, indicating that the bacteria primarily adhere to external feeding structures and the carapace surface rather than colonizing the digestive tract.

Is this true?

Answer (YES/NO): NO